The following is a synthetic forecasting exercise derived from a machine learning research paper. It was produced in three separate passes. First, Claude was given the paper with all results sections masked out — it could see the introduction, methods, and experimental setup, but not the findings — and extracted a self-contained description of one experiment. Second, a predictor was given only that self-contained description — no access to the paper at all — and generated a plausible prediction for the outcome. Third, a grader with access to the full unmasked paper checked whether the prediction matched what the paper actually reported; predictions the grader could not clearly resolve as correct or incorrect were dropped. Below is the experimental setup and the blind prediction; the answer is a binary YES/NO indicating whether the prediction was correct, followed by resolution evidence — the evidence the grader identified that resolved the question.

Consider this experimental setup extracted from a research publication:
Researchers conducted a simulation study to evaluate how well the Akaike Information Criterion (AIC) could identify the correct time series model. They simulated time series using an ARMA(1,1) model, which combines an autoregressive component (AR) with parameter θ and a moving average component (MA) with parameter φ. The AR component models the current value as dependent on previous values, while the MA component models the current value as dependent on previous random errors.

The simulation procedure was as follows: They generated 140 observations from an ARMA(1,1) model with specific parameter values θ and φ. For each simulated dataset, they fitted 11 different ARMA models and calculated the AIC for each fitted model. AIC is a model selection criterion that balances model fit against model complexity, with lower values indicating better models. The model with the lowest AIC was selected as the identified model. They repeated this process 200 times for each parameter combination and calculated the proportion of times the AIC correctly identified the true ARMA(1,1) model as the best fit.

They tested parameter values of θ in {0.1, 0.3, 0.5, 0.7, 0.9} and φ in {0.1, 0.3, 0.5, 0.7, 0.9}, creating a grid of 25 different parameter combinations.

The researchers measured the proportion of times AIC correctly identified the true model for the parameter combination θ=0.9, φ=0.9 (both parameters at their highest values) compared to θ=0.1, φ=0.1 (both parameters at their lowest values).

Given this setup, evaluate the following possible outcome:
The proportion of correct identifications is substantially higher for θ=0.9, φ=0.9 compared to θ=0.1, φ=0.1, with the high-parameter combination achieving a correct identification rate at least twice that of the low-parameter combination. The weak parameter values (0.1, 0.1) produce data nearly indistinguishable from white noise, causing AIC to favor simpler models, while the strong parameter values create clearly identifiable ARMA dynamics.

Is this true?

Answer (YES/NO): YES